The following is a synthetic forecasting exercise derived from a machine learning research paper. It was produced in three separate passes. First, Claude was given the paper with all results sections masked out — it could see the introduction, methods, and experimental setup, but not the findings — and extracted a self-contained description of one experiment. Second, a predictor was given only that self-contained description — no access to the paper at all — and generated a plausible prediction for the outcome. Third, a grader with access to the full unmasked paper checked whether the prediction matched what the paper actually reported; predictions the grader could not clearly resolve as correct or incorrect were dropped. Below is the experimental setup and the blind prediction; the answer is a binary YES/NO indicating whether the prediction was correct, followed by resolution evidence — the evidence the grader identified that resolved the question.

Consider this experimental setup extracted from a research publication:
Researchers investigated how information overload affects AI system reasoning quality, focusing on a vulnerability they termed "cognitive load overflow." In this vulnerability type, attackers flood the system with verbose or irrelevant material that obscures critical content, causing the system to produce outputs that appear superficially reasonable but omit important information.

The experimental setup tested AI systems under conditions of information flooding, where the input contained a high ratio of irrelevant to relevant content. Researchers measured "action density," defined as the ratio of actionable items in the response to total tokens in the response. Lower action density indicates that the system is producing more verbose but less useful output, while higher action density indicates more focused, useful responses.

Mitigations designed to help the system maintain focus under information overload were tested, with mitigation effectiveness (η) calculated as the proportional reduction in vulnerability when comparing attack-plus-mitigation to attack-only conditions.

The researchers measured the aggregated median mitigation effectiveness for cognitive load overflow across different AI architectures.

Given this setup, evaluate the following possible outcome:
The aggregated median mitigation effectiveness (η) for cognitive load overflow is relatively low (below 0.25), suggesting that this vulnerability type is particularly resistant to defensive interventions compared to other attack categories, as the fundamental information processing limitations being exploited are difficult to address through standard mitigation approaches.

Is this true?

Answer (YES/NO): NO